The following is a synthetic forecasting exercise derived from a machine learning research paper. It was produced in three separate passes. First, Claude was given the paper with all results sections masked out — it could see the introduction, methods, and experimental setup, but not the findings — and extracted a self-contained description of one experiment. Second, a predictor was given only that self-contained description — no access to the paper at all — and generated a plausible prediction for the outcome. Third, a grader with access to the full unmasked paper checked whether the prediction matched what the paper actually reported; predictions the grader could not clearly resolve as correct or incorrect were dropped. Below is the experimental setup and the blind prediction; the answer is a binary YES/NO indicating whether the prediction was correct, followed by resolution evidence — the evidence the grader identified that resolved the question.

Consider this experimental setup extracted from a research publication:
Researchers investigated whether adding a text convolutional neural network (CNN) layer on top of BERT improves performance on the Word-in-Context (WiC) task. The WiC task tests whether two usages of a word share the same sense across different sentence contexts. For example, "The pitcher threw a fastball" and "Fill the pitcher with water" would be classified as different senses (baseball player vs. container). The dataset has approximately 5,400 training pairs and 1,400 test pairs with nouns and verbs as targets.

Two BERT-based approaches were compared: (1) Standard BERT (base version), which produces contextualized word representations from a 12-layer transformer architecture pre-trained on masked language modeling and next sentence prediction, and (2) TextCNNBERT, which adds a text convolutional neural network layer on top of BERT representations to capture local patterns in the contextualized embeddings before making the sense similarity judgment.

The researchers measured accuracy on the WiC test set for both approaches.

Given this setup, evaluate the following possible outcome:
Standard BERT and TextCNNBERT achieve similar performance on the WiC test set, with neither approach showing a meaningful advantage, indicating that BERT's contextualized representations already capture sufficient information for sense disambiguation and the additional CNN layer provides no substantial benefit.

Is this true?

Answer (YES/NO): NO